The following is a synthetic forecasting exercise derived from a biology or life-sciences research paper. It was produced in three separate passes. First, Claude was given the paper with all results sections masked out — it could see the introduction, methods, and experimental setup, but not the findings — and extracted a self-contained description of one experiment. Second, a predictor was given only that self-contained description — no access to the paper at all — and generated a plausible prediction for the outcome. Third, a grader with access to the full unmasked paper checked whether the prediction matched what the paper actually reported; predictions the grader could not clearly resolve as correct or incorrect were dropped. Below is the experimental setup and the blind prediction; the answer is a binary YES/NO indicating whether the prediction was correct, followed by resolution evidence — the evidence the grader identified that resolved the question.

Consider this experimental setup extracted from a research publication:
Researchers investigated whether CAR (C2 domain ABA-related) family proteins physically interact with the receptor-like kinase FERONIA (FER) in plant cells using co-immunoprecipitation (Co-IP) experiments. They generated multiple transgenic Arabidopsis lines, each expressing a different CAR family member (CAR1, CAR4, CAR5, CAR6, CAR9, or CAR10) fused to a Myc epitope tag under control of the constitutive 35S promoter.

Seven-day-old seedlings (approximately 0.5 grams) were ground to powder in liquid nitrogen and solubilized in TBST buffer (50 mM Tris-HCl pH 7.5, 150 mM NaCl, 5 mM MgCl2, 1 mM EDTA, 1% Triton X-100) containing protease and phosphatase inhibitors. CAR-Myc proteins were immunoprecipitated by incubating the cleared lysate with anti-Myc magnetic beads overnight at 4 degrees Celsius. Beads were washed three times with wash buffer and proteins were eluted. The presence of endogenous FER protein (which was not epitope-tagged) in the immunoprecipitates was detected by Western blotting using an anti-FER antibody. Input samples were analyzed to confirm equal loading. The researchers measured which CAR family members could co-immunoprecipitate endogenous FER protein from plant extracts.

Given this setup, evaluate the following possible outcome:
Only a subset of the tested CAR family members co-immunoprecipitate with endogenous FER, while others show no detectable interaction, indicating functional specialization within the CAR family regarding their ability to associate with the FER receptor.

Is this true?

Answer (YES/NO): NO